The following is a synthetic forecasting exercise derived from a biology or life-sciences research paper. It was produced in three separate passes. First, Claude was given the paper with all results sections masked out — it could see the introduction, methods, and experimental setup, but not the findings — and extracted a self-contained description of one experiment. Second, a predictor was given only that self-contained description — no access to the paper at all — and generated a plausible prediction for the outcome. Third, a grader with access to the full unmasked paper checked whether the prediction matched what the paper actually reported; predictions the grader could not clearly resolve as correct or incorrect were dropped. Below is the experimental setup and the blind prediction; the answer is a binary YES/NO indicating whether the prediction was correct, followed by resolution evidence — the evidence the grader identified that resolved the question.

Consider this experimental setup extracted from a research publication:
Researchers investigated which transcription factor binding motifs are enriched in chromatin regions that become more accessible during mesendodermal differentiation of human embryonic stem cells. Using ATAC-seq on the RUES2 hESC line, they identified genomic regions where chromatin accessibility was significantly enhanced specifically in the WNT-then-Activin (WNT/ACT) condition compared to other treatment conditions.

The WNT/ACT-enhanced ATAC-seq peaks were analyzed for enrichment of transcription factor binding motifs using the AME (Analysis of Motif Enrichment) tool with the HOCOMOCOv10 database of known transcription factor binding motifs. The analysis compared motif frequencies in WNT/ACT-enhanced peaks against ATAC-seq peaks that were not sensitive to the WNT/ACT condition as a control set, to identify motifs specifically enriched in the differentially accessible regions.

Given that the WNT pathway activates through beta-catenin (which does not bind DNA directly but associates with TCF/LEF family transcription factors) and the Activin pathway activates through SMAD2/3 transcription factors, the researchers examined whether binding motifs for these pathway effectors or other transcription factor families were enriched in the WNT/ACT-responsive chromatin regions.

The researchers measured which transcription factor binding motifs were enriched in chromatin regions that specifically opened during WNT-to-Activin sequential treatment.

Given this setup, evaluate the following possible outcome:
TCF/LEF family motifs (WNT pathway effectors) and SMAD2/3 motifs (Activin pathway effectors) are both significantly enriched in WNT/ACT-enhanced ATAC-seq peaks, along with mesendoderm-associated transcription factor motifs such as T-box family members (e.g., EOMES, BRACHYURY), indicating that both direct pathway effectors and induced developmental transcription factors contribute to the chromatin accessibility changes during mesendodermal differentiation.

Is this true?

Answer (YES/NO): NO